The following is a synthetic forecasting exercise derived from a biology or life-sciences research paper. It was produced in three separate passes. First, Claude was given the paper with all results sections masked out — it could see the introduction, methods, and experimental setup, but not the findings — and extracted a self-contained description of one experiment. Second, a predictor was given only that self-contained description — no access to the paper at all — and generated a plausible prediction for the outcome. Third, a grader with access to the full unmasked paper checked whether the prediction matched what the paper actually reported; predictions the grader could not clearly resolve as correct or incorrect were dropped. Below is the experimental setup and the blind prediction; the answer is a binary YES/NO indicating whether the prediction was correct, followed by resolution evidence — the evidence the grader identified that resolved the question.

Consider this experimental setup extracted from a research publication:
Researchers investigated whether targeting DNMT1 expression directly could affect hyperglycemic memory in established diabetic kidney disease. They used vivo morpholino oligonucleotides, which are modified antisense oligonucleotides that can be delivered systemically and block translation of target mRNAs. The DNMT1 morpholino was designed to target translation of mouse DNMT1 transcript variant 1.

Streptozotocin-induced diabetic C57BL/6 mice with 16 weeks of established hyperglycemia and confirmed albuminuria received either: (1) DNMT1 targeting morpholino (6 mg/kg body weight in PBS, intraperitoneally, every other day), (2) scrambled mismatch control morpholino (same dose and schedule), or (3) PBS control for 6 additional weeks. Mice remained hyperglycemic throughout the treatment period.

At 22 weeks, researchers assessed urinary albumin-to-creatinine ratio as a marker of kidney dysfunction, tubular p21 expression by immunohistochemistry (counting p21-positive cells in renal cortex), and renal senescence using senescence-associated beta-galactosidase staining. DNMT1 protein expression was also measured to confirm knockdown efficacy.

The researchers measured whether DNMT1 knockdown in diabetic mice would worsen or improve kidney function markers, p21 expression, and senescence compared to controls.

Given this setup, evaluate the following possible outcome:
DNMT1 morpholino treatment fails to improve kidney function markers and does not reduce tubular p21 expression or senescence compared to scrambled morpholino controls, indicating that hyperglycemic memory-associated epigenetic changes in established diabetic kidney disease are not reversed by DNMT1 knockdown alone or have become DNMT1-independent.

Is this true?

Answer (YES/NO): NO